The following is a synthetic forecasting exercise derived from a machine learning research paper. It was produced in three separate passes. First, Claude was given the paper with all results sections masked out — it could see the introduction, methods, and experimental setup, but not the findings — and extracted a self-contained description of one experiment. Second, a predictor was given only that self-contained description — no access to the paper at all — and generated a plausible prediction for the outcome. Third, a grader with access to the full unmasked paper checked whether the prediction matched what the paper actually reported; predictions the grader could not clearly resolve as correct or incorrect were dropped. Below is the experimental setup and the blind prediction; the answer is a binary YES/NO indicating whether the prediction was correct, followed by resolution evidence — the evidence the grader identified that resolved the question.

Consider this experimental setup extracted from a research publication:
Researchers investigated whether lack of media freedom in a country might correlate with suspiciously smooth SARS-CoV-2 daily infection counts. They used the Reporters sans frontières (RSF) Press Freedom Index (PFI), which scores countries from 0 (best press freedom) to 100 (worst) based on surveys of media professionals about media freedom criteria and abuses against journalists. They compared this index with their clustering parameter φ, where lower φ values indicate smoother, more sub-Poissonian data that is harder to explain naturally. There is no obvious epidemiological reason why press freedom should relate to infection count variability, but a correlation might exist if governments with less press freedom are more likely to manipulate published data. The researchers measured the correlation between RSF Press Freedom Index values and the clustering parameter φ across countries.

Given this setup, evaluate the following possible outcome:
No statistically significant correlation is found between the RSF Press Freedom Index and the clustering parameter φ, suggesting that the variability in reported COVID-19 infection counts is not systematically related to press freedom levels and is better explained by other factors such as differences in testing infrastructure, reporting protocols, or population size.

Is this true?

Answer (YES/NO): NO